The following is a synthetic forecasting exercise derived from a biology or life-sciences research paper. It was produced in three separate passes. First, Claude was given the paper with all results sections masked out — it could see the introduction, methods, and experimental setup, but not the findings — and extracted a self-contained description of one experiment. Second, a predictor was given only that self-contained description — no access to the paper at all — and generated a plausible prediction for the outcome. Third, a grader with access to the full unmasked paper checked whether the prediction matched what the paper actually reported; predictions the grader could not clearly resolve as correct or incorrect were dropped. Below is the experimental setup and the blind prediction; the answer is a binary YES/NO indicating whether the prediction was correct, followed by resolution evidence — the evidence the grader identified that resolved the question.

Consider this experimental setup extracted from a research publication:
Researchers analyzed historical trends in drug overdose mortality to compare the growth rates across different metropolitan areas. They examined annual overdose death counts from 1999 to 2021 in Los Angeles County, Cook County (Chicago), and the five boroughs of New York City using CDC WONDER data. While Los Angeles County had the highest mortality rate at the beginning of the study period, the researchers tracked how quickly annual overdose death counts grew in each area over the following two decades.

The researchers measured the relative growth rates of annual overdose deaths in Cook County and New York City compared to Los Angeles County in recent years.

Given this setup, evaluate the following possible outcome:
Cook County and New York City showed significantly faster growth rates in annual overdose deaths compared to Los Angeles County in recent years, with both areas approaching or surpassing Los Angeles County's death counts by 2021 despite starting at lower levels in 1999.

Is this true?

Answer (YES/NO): YES